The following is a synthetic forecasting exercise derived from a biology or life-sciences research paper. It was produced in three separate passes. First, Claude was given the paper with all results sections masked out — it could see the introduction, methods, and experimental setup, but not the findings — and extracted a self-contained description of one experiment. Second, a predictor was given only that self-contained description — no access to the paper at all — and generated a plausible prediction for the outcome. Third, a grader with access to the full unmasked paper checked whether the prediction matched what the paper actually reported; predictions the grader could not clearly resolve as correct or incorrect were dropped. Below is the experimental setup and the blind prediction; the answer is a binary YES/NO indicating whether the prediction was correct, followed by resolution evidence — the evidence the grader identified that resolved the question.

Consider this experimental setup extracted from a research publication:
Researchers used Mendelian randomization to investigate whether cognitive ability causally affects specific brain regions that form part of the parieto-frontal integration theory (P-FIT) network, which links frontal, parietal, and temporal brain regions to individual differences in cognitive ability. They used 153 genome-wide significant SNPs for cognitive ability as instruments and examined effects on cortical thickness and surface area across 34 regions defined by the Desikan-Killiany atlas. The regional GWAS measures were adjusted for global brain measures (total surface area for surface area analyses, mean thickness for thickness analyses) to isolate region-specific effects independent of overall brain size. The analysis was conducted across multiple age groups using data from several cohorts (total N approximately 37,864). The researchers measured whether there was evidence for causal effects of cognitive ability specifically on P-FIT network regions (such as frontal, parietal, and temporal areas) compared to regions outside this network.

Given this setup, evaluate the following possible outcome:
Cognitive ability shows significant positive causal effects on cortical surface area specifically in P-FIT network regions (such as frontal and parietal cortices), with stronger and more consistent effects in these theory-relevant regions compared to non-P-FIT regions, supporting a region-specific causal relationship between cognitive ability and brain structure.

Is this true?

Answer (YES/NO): NO